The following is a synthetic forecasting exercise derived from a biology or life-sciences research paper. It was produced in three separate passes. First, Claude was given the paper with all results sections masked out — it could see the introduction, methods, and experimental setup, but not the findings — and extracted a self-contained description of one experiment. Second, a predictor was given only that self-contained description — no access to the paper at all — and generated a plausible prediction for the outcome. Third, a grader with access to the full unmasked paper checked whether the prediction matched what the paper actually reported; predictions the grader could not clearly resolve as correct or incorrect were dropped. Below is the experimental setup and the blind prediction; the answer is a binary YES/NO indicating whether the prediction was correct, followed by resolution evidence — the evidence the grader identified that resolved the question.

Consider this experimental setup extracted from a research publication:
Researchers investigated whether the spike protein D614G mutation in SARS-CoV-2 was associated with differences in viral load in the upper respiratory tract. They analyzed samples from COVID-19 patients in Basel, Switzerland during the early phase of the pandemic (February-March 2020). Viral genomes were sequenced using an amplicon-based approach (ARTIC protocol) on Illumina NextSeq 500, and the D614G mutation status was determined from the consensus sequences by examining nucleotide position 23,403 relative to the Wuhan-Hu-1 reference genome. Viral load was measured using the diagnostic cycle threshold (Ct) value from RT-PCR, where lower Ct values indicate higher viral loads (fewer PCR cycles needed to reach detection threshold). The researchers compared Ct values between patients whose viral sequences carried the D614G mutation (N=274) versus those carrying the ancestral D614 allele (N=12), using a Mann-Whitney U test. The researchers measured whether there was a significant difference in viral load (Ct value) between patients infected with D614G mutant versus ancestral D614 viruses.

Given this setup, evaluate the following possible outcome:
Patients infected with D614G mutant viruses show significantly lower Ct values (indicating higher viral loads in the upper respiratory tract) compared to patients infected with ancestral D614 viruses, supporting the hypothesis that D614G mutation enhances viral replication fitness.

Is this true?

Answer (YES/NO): NO